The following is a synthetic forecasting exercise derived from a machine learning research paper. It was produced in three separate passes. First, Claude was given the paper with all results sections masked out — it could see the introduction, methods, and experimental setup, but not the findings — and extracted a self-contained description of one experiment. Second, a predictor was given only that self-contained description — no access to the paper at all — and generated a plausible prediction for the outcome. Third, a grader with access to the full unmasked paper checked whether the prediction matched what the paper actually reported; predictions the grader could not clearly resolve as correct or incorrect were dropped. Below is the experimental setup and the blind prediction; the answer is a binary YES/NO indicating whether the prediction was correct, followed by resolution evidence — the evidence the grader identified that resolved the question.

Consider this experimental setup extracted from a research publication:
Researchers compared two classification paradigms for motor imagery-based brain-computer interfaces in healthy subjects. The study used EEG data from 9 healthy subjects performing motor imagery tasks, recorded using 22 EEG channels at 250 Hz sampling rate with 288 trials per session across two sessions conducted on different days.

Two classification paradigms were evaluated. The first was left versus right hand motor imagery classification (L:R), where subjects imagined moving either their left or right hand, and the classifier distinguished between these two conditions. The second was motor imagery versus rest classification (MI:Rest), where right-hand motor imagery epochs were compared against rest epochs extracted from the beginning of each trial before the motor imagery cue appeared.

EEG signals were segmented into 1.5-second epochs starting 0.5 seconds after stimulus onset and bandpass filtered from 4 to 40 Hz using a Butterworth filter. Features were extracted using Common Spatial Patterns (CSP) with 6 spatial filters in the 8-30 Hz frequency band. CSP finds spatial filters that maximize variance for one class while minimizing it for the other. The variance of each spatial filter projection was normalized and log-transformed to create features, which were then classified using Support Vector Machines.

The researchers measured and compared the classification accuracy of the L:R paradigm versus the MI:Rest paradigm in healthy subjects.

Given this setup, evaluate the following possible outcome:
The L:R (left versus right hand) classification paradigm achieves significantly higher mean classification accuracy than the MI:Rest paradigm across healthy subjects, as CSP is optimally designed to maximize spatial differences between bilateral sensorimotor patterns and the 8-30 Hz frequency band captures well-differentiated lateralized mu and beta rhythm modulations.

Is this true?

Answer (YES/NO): NO